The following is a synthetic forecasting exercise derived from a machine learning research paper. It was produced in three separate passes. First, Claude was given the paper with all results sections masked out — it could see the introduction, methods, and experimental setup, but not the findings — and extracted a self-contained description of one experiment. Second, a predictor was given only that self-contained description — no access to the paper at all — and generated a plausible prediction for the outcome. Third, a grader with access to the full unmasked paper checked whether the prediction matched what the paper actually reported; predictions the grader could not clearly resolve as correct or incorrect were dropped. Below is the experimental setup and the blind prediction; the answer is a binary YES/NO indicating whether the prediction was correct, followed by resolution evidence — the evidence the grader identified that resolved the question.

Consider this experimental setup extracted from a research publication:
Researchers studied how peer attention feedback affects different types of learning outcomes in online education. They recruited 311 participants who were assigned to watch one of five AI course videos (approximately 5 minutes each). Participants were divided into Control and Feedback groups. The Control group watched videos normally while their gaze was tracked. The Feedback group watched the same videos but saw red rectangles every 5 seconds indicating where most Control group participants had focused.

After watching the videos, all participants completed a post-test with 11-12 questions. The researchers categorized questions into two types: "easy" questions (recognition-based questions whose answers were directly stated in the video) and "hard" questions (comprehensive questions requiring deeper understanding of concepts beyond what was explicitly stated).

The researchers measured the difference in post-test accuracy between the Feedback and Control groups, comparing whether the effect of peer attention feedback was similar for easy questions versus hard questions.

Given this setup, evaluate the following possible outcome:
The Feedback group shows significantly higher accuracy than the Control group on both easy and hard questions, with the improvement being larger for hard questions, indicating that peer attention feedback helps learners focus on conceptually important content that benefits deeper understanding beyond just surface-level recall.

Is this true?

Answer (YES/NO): NO